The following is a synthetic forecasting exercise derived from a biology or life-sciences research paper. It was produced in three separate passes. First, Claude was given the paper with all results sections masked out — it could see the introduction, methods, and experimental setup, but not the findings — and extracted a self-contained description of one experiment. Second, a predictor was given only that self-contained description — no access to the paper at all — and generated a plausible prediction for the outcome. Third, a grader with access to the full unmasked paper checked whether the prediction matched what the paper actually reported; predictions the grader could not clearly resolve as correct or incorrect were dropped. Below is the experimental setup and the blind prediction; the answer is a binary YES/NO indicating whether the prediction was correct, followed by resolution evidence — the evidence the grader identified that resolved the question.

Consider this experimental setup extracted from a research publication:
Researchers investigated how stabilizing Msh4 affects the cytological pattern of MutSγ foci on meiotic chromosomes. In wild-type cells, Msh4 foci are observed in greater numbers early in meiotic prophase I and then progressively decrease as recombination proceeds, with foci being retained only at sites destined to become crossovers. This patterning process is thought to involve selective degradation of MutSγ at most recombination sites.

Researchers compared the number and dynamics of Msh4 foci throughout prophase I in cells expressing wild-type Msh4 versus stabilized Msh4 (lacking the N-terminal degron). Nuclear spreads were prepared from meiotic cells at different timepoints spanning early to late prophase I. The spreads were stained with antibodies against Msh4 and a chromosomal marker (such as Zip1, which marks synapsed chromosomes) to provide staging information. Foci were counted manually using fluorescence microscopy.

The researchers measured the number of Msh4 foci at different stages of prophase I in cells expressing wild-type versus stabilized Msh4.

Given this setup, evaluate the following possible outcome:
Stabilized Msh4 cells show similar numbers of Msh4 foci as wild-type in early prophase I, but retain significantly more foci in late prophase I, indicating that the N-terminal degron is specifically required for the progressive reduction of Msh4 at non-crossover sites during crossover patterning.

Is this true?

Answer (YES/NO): NO